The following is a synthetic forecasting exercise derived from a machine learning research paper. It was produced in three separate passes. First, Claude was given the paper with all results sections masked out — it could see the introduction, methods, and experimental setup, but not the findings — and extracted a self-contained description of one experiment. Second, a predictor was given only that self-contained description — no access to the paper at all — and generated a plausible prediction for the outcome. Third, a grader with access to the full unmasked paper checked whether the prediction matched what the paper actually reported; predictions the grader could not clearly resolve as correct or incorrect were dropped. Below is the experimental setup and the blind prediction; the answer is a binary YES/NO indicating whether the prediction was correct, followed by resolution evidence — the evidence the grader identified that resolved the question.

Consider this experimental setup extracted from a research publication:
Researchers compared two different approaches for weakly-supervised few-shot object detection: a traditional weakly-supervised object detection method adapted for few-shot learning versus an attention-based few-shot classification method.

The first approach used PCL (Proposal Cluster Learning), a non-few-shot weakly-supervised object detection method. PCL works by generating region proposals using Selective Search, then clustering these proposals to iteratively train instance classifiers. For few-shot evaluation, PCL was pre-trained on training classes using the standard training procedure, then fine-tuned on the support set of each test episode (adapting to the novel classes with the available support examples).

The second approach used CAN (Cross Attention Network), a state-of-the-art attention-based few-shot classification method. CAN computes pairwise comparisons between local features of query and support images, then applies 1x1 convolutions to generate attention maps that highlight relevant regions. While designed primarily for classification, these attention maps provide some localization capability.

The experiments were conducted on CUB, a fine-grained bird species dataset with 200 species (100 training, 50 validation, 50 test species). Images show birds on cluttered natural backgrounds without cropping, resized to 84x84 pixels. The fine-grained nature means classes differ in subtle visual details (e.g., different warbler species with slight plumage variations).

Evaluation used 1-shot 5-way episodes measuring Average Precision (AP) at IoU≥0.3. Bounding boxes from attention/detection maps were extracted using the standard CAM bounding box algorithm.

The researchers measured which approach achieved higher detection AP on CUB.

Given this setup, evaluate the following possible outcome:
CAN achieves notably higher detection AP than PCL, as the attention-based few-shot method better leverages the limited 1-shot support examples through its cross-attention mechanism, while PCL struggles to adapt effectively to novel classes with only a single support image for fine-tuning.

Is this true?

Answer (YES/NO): YES